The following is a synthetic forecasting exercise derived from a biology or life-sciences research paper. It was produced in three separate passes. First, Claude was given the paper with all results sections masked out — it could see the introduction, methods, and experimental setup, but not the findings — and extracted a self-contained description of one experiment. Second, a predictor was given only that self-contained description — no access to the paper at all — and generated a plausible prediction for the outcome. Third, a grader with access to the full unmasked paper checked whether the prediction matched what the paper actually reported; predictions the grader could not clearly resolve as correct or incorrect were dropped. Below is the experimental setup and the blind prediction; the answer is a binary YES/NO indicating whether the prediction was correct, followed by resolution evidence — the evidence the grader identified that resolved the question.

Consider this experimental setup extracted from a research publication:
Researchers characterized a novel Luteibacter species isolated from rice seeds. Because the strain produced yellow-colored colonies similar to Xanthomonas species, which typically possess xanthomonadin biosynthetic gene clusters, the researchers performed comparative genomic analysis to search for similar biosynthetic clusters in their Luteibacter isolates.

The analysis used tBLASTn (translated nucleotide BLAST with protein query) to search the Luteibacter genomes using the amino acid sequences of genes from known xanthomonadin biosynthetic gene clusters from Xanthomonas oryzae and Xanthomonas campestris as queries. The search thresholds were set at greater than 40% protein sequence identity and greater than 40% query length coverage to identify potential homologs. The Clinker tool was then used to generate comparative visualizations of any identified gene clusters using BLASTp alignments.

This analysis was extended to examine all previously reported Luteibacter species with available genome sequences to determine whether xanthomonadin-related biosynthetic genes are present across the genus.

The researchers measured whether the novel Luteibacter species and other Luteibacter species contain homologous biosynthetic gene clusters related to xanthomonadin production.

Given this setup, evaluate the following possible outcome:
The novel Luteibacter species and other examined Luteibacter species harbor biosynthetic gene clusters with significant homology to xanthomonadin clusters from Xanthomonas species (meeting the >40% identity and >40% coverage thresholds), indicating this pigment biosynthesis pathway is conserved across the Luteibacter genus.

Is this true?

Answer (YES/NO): YES